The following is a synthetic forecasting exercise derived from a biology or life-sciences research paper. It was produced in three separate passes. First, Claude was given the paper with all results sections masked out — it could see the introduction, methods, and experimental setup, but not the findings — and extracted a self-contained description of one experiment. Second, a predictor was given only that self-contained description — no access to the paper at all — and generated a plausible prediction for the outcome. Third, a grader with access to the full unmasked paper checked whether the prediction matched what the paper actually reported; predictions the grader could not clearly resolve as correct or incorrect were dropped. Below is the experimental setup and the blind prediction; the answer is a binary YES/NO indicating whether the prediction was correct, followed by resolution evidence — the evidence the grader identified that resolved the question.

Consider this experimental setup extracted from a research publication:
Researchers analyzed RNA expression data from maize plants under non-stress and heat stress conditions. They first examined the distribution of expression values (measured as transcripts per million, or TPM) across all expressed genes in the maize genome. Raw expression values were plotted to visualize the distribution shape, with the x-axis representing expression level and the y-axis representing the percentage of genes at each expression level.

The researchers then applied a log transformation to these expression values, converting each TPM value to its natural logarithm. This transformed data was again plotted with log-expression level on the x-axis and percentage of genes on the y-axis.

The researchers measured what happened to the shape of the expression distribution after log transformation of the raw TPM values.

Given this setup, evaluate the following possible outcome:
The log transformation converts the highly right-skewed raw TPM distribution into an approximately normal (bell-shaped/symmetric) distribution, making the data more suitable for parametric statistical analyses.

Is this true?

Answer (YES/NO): YES